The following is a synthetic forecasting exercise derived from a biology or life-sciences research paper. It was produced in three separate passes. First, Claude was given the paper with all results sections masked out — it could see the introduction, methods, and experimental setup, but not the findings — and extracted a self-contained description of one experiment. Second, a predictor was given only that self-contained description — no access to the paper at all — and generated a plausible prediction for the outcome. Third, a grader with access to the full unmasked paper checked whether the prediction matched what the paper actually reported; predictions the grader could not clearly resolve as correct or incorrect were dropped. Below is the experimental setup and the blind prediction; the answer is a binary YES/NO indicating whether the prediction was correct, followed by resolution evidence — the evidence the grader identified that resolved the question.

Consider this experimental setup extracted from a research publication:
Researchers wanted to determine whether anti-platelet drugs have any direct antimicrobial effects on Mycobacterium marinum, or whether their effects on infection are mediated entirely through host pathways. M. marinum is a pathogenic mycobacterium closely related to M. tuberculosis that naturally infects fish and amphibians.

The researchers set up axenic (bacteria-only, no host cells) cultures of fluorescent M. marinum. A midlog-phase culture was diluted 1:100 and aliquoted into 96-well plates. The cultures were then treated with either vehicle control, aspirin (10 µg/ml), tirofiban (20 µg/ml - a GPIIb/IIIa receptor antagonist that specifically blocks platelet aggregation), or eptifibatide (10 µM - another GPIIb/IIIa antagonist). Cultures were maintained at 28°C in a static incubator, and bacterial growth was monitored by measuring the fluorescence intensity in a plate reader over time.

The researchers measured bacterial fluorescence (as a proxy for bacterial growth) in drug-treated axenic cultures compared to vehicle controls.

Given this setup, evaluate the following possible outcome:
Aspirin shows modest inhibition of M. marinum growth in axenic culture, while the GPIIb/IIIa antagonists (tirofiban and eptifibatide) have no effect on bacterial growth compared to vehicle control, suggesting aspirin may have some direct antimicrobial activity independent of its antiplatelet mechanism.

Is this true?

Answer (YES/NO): NO